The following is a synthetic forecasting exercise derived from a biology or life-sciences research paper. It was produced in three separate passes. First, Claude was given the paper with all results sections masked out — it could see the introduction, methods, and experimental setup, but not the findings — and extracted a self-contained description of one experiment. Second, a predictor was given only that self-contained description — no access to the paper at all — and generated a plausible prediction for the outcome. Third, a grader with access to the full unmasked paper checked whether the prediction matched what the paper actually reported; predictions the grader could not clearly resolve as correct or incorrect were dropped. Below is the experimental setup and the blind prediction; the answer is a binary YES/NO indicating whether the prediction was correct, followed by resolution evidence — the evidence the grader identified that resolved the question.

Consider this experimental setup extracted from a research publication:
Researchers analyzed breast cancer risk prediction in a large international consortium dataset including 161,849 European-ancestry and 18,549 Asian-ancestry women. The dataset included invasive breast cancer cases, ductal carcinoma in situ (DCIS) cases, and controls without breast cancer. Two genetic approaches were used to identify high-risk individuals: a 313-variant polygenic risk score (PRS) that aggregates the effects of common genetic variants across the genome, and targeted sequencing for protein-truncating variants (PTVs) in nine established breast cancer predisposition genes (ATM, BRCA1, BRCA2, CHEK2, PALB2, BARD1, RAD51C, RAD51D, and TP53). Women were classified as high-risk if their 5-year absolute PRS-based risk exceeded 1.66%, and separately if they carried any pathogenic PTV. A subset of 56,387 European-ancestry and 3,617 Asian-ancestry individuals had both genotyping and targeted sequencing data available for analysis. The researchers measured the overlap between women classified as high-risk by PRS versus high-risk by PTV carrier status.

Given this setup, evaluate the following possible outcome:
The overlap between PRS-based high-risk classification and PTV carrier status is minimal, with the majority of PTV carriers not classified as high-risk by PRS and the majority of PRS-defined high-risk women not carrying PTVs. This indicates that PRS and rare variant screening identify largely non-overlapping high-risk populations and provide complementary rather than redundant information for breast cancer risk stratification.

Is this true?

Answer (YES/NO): YES